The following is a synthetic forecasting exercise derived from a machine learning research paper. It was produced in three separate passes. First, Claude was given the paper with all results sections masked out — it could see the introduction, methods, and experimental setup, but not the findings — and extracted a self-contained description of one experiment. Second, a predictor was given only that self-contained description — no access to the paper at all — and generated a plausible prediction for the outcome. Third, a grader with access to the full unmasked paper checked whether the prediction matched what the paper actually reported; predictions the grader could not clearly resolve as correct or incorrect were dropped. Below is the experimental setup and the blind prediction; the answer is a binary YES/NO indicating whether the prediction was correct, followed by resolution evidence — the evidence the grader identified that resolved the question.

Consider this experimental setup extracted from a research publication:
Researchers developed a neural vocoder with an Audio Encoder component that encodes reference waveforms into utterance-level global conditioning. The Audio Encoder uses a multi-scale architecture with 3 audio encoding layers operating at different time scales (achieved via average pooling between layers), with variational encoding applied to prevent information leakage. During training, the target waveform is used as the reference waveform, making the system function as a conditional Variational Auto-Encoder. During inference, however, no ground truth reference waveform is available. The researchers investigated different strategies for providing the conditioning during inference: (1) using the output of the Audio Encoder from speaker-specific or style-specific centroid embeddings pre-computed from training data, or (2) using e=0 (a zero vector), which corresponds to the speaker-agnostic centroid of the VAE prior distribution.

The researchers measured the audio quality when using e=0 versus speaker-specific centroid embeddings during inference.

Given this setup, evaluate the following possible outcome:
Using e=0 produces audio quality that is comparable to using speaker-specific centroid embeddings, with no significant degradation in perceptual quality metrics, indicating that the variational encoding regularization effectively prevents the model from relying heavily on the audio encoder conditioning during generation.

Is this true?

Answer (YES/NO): YES